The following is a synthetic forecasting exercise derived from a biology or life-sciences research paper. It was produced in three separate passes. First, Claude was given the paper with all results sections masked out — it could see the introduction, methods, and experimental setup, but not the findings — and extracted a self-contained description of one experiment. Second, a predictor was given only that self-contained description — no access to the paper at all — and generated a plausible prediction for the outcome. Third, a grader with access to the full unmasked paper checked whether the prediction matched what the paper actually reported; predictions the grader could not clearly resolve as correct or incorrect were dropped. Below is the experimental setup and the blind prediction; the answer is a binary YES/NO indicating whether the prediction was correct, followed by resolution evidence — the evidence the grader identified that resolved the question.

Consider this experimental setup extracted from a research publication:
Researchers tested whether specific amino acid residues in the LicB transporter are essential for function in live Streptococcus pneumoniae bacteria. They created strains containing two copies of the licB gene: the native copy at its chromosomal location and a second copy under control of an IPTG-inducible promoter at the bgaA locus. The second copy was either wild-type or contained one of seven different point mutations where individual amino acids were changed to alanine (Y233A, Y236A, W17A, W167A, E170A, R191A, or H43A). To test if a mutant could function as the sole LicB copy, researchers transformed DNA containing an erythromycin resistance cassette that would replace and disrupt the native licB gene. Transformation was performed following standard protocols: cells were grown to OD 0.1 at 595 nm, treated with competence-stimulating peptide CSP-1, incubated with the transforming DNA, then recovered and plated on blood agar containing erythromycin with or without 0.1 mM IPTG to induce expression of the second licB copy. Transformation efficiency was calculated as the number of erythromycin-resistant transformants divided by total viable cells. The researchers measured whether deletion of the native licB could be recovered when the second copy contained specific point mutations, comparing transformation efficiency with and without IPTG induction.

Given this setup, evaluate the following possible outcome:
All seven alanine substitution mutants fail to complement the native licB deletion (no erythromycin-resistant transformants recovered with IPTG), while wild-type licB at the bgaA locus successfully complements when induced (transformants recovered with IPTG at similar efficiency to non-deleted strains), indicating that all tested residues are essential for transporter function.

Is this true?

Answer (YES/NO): NO